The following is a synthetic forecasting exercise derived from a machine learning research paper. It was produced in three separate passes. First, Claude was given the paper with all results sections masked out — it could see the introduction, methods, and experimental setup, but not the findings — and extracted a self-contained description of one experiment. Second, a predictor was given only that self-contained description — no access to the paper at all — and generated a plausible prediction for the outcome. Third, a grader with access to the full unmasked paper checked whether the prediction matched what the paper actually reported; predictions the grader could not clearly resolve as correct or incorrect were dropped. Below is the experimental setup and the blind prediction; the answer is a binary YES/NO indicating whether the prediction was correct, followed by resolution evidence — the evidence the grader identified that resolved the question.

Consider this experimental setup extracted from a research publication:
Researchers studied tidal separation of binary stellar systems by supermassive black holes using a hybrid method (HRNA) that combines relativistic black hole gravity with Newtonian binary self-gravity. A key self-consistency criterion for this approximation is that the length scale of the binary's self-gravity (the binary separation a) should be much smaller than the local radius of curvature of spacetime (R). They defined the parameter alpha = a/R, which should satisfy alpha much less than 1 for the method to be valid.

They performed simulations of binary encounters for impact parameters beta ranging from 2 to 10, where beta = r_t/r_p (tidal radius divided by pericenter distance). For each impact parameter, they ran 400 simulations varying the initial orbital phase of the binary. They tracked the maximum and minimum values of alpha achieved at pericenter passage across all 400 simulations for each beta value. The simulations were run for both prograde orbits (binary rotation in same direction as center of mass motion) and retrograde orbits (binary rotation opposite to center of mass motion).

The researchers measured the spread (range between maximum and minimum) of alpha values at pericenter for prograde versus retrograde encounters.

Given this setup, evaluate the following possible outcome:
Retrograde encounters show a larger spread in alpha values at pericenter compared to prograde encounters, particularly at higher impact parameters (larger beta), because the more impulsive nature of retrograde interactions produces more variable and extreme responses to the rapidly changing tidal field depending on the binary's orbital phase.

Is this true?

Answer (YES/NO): NO